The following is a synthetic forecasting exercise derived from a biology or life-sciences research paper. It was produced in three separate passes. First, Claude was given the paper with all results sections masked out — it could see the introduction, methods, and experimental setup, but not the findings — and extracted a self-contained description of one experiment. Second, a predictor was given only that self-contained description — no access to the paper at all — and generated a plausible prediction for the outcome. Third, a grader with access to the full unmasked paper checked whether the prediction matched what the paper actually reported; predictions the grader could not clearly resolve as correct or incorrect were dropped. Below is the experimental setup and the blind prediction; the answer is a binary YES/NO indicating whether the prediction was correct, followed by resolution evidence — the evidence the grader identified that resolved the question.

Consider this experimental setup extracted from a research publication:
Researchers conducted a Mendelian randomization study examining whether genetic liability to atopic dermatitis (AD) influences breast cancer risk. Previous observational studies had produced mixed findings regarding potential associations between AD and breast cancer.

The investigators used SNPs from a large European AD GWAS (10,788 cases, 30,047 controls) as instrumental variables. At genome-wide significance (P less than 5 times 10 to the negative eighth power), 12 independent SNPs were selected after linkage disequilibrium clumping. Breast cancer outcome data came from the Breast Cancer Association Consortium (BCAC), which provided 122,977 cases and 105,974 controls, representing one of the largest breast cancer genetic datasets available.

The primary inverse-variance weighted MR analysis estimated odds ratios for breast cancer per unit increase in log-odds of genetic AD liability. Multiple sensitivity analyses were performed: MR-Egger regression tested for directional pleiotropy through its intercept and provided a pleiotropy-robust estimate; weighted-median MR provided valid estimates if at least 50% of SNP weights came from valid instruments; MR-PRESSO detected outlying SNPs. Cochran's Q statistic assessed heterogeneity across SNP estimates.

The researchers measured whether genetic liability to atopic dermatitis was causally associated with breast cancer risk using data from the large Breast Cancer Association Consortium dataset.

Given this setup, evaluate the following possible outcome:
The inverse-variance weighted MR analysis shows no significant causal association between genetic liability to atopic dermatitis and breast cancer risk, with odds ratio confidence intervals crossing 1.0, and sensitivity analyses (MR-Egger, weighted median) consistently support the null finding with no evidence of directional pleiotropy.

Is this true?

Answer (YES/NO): YES